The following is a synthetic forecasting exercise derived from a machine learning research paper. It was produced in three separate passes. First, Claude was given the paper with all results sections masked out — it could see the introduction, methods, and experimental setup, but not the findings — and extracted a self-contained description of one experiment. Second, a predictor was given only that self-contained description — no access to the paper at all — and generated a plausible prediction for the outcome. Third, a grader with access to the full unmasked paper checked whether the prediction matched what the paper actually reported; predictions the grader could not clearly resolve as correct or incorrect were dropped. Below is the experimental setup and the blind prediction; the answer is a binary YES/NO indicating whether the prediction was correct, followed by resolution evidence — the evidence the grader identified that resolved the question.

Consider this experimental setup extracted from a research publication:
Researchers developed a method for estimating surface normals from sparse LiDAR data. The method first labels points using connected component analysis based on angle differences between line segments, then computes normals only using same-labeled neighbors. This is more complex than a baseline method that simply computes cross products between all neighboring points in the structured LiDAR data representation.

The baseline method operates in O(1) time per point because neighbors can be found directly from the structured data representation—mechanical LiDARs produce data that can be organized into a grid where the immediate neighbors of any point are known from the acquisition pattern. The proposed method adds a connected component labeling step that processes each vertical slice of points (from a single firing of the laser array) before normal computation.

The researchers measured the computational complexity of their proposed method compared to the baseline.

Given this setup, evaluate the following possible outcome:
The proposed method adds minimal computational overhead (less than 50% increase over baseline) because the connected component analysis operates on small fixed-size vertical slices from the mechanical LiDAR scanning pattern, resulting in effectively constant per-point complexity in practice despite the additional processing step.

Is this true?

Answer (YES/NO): NO